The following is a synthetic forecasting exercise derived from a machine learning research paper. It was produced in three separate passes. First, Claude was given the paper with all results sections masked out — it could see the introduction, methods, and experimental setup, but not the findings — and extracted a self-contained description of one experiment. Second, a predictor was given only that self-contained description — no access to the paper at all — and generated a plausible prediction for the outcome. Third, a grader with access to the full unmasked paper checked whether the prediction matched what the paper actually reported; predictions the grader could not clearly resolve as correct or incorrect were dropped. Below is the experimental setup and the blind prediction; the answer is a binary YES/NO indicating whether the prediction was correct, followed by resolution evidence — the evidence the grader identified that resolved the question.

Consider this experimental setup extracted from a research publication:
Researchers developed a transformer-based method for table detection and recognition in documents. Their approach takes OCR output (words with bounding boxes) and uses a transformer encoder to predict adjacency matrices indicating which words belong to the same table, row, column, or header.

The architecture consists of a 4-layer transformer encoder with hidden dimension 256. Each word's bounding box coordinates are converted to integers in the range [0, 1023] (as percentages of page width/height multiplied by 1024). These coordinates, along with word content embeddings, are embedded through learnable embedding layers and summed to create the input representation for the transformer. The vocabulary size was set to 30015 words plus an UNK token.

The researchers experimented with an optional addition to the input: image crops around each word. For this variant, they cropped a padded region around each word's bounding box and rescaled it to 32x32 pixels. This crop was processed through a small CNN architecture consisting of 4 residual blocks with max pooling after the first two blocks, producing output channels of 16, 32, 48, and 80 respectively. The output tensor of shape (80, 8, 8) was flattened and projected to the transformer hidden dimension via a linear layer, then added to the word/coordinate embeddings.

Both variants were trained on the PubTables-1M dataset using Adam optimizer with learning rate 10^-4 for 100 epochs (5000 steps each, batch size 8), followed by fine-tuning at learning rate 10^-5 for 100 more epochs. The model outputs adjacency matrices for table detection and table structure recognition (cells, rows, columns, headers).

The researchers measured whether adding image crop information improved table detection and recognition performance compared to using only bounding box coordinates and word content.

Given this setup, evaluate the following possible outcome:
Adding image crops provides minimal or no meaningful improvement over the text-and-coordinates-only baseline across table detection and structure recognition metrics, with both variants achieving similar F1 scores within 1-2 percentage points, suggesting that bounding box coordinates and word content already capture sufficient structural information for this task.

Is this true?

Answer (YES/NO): NO